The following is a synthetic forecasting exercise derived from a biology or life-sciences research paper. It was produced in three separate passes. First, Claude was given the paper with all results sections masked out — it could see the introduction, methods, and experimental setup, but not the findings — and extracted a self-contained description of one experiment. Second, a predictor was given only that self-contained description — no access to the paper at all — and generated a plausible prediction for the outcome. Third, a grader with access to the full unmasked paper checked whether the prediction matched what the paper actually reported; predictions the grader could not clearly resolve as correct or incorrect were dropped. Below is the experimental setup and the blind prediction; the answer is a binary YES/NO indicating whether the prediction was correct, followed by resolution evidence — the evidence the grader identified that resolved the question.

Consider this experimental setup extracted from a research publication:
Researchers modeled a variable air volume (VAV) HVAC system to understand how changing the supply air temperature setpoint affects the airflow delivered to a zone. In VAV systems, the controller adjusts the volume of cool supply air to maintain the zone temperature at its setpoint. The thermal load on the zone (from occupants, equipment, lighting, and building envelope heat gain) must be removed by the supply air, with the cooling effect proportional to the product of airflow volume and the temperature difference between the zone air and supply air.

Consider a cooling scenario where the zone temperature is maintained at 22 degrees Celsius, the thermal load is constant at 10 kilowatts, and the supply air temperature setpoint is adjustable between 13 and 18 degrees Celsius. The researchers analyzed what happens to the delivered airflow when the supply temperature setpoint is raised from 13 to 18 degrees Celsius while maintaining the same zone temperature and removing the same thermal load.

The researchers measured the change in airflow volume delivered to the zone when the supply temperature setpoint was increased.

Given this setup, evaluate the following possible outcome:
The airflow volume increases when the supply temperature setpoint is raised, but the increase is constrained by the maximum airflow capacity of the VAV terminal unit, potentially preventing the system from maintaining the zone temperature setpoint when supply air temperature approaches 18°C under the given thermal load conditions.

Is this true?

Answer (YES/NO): NO